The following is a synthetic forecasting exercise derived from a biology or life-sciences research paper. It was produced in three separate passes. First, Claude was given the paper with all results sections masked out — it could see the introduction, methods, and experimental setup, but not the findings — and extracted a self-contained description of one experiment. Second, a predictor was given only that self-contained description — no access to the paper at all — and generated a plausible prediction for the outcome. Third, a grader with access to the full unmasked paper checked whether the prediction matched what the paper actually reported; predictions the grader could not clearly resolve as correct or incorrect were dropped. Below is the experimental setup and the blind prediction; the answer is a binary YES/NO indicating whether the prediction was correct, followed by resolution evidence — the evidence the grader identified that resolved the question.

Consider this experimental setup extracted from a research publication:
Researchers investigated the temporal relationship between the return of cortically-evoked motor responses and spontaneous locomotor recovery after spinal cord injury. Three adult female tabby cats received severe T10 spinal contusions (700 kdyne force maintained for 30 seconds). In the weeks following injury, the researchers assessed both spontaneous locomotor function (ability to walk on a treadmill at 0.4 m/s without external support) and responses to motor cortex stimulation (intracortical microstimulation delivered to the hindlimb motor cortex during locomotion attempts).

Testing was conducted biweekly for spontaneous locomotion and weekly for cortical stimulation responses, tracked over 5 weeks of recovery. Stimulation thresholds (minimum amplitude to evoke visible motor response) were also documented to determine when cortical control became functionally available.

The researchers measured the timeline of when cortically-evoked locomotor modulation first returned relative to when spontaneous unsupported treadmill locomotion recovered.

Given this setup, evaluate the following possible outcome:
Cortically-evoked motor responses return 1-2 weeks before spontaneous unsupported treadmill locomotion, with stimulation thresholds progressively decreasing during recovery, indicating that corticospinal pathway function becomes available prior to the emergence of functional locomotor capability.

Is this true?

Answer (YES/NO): NO